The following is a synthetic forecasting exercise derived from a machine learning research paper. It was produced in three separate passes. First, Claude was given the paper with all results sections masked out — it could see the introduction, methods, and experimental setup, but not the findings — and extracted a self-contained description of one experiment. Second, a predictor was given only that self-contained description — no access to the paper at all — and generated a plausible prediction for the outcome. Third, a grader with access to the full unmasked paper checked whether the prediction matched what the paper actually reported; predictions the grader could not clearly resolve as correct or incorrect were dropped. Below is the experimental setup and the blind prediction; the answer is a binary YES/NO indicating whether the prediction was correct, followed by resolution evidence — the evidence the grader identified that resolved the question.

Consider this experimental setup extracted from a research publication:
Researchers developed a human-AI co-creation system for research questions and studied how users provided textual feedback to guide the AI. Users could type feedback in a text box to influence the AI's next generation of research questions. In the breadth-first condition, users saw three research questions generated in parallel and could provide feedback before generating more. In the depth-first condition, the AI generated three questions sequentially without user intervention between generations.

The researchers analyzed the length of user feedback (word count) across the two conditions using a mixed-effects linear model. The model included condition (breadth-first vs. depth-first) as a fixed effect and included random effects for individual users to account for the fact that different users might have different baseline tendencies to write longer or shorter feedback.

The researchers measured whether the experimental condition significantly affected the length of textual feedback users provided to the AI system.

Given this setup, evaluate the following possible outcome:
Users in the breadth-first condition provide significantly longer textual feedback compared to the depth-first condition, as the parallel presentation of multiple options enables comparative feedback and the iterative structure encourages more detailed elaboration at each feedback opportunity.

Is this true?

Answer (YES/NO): NO